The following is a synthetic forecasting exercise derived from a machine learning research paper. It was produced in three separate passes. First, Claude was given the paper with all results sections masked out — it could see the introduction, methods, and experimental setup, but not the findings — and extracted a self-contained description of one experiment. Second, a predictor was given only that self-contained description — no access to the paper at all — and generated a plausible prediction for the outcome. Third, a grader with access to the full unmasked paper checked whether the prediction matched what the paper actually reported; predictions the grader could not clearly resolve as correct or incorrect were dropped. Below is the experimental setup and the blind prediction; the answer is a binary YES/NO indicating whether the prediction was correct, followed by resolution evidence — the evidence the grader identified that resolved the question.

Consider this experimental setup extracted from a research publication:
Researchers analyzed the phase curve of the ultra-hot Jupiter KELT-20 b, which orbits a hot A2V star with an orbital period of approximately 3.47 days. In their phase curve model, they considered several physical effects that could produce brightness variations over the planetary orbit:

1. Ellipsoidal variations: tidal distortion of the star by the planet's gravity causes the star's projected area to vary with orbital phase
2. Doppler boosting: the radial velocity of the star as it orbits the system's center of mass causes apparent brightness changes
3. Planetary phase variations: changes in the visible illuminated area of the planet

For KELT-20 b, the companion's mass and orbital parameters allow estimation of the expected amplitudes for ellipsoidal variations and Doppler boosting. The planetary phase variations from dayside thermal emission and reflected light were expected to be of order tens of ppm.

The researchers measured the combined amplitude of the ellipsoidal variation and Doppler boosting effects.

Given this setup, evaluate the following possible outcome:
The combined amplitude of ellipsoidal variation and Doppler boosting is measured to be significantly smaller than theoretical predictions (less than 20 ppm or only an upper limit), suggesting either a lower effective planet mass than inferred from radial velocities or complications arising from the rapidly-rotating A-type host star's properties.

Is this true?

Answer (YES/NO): NO